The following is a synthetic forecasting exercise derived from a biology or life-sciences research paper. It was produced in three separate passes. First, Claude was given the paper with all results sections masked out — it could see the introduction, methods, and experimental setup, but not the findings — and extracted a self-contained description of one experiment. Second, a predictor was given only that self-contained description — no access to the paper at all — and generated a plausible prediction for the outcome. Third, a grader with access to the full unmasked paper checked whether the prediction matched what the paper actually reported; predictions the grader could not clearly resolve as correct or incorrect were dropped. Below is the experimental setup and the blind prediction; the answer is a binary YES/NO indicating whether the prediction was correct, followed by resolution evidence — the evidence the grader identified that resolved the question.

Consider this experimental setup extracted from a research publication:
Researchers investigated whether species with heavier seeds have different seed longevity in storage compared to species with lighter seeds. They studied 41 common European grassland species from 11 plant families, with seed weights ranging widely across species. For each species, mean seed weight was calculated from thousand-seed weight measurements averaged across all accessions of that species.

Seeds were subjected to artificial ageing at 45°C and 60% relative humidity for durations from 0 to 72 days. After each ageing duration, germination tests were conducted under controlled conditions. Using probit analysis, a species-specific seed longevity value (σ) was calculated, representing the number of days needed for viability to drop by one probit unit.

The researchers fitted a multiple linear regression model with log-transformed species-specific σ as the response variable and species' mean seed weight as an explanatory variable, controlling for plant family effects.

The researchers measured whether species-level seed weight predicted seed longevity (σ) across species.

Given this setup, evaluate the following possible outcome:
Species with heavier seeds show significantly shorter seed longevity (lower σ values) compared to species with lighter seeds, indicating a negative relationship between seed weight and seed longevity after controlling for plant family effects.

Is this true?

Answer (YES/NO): NO